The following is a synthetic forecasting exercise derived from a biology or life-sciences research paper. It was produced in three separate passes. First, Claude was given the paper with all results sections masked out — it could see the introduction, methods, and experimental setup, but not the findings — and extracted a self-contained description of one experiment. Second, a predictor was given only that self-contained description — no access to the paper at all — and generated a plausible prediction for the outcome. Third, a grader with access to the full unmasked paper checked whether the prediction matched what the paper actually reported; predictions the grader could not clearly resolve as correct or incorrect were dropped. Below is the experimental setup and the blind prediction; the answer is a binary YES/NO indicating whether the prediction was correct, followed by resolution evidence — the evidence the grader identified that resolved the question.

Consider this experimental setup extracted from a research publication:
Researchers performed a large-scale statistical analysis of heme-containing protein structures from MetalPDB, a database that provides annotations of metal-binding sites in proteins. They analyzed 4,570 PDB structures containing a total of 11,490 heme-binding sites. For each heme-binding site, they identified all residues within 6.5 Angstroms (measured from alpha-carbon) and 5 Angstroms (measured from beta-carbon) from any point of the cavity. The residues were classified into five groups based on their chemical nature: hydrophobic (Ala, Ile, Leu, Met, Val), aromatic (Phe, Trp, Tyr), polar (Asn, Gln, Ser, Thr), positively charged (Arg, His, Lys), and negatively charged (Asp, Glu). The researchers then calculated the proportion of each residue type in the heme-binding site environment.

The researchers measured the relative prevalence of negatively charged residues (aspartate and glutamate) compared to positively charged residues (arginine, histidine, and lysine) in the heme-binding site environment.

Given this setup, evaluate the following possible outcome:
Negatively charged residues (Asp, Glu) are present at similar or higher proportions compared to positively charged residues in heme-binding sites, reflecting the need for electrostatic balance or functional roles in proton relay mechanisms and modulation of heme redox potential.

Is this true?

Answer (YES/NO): NO